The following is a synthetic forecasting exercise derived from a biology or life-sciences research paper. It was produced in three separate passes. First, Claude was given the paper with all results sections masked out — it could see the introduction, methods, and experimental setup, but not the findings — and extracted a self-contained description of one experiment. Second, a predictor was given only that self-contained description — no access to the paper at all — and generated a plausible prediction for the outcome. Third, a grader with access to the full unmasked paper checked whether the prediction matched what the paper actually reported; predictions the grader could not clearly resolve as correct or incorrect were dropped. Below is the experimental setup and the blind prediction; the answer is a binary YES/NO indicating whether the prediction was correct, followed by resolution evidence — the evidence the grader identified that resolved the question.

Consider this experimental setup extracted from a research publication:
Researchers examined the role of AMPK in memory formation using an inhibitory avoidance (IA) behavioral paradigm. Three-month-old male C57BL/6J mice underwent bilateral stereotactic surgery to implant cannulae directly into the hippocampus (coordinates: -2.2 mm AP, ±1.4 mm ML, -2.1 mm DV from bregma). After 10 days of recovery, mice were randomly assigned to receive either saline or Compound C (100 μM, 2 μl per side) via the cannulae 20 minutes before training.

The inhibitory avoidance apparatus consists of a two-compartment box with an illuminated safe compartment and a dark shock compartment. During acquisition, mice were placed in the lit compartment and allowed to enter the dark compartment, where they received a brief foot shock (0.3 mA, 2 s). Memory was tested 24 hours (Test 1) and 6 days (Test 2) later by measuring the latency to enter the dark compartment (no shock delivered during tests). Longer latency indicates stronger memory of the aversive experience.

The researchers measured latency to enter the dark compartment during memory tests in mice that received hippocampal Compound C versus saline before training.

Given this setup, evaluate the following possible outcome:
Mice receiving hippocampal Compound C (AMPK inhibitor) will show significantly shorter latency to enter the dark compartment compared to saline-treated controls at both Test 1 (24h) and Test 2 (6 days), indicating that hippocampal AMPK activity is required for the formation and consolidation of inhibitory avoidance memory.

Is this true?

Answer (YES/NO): YES